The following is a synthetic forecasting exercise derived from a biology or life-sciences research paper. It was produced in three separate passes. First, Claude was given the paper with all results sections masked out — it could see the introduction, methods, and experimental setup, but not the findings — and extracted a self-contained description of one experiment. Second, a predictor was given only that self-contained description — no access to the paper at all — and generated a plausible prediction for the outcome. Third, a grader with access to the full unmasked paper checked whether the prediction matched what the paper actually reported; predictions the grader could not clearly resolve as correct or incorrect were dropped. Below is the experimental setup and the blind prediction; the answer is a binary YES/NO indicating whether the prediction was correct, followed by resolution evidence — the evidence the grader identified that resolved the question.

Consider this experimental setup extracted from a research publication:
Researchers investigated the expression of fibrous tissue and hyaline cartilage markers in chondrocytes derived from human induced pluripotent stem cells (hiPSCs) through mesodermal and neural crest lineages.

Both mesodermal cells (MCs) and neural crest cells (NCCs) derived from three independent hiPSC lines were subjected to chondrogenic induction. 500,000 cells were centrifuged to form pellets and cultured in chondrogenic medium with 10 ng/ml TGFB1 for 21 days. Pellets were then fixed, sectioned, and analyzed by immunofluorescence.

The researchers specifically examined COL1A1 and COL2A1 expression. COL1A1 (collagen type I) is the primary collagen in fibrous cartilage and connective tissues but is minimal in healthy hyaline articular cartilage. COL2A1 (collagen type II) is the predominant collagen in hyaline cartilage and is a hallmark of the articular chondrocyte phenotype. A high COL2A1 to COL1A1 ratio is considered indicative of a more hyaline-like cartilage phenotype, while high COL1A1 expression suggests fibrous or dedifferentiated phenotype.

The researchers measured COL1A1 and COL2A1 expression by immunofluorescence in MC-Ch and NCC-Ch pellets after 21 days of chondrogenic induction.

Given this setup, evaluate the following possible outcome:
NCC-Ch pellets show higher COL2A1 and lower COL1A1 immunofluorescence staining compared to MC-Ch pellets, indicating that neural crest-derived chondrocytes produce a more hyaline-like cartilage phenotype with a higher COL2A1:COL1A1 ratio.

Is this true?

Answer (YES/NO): NO